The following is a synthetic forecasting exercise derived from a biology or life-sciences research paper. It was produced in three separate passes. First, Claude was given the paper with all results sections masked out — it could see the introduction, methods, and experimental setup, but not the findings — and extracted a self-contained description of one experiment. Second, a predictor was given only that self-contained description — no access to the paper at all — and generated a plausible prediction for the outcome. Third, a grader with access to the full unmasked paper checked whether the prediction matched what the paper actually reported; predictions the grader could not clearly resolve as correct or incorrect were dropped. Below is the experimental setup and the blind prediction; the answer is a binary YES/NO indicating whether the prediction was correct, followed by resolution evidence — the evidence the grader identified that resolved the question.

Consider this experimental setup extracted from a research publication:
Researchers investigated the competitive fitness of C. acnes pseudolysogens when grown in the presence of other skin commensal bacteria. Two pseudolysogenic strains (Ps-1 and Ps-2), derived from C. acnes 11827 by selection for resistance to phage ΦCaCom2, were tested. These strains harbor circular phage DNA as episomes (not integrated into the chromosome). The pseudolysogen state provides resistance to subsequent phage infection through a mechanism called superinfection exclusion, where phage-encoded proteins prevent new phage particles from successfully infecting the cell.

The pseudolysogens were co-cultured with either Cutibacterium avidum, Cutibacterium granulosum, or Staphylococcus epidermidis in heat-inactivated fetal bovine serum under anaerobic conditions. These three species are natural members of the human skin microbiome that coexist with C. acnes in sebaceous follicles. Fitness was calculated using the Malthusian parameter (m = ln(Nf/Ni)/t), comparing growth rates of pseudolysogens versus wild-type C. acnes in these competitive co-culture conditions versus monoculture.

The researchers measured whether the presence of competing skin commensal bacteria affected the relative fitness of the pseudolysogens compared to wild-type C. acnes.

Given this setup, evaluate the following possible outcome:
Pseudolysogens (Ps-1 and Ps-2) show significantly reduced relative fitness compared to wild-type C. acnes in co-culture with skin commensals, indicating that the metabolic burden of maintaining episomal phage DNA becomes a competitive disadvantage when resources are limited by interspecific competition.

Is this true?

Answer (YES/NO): YES